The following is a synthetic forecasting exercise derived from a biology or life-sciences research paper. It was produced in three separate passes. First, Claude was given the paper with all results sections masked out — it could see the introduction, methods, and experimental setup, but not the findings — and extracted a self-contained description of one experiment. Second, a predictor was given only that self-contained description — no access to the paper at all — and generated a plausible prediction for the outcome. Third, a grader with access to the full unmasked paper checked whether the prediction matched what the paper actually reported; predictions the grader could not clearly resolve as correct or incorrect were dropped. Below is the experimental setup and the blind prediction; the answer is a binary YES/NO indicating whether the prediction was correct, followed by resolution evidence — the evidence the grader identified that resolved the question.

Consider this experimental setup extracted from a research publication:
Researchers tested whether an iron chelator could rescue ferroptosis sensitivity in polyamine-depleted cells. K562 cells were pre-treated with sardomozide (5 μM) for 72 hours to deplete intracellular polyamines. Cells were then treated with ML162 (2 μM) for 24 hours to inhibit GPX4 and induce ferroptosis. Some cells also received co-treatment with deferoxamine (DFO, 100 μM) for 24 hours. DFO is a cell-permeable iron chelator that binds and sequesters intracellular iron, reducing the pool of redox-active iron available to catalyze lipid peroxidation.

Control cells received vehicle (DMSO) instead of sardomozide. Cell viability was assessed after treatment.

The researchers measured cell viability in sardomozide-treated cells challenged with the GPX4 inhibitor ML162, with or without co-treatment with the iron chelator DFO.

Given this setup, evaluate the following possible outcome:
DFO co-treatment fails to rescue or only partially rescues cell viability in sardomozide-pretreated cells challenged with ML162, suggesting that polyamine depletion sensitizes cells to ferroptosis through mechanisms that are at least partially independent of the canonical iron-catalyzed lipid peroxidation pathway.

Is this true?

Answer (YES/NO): NO